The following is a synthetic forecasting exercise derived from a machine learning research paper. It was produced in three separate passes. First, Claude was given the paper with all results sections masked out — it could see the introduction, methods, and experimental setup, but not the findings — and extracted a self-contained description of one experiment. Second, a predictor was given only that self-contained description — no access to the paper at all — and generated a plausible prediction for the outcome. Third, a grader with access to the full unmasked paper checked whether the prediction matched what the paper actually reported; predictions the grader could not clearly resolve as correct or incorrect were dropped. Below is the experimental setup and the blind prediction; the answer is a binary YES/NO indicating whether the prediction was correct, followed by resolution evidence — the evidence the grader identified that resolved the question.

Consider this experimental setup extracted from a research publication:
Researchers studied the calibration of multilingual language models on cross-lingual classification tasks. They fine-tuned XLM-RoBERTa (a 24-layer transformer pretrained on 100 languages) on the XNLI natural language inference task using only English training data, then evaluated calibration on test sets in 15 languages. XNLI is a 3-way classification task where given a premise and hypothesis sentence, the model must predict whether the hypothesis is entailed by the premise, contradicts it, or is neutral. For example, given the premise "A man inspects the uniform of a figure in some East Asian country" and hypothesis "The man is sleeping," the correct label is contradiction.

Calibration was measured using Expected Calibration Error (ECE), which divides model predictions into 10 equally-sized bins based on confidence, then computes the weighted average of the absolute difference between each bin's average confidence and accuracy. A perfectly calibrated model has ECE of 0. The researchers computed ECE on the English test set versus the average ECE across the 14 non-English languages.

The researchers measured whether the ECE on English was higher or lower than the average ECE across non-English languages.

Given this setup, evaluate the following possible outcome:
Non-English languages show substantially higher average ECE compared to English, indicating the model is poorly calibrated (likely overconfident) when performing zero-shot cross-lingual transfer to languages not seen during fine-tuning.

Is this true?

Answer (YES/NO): YES